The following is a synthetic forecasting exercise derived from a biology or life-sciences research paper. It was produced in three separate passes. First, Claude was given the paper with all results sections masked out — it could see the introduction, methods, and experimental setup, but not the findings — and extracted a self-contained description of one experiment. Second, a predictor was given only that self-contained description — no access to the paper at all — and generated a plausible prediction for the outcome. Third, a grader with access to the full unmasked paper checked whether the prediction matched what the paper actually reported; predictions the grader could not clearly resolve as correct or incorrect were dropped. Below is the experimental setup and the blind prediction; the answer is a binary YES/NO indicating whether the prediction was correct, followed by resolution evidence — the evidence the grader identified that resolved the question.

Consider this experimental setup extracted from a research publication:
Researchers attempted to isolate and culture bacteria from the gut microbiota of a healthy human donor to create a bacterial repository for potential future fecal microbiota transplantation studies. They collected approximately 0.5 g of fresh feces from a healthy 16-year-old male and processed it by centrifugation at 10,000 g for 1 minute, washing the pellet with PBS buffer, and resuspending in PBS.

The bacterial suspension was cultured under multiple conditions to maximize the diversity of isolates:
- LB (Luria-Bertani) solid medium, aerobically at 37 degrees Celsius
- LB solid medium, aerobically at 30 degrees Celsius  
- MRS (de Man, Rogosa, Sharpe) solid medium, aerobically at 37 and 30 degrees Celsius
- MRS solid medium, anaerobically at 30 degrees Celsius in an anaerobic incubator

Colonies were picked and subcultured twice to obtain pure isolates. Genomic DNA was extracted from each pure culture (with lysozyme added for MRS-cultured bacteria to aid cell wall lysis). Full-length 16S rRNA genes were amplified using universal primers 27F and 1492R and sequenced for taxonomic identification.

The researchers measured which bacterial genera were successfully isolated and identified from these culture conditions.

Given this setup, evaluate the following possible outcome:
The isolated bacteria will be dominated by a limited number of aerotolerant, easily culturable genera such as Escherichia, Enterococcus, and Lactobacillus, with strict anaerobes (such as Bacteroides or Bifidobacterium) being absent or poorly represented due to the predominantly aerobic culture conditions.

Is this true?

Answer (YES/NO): NO